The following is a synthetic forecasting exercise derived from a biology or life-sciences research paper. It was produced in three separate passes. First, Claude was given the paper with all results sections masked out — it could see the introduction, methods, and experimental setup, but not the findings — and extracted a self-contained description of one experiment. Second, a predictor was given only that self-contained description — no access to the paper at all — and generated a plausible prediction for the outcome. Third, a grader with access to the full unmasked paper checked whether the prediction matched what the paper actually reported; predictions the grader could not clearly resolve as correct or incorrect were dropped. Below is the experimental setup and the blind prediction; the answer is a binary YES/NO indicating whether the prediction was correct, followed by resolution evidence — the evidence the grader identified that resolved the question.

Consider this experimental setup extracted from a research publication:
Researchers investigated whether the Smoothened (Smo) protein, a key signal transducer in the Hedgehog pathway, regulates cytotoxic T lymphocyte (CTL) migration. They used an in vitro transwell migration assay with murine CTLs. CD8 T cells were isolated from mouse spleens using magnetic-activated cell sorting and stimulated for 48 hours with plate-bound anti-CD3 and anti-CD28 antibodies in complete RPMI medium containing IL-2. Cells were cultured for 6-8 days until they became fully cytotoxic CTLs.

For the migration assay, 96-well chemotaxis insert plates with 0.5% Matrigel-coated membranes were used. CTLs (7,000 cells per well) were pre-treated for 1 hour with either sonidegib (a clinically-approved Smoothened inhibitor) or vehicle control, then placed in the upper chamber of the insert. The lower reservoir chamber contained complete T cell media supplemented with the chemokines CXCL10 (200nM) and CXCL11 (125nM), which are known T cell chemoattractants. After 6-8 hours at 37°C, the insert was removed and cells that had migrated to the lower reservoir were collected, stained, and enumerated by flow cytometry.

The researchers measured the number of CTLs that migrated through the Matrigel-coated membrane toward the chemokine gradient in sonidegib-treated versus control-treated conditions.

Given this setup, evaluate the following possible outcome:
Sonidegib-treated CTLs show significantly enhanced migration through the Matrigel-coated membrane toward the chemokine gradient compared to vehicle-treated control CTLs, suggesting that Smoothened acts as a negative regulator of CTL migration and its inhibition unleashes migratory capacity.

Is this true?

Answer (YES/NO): NO